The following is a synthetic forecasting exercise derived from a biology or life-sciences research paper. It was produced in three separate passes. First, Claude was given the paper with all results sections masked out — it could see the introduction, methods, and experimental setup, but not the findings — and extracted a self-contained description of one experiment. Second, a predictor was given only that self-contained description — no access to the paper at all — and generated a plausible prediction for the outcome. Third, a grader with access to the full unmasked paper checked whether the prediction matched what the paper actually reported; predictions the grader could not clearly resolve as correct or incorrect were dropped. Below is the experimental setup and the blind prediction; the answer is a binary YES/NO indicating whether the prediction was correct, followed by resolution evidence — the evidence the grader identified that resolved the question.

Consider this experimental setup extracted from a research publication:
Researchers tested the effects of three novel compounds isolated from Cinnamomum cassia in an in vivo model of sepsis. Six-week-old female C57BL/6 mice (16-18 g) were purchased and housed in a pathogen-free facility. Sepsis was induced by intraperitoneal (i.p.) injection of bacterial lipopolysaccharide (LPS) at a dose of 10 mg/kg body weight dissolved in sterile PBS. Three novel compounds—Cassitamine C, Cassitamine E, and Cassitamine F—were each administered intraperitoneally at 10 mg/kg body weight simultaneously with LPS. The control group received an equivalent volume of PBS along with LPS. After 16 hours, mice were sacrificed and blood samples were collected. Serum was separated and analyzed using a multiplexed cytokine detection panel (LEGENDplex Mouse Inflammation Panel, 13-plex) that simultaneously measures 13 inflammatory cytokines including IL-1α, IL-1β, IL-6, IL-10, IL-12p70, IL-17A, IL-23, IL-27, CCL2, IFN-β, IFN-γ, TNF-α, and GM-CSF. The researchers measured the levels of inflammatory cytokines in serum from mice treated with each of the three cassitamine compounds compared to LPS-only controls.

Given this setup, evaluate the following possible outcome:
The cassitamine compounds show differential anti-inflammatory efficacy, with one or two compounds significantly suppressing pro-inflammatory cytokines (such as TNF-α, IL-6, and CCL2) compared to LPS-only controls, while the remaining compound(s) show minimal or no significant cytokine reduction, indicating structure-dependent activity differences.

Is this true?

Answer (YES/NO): YES